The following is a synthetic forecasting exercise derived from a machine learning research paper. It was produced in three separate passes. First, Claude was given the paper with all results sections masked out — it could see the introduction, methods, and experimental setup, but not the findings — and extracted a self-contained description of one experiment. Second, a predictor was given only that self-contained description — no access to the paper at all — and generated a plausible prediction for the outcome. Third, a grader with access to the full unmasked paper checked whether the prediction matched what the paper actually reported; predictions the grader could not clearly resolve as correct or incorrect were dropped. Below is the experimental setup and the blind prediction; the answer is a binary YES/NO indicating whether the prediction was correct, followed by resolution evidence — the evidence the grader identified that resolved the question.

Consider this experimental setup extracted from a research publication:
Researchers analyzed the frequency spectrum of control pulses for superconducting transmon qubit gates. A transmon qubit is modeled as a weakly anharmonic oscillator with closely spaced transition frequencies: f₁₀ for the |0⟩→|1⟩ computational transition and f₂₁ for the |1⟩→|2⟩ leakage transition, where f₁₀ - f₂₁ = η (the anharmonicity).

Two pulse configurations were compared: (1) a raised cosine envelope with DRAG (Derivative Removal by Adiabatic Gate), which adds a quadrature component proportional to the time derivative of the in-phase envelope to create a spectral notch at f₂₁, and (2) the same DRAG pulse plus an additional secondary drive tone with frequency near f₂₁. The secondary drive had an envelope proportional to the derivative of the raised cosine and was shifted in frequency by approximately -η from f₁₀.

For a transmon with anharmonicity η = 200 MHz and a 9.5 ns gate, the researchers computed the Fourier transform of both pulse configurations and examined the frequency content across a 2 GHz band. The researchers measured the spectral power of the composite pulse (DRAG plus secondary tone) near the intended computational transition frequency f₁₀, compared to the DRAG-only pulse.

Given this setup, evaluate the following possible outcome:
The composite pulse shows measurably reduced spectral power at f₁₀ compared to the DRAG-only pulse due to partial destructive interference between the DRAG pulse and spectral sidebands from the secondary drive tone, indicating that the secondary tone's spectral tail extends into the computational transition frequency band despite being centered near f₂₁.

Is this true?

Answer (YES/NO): NO